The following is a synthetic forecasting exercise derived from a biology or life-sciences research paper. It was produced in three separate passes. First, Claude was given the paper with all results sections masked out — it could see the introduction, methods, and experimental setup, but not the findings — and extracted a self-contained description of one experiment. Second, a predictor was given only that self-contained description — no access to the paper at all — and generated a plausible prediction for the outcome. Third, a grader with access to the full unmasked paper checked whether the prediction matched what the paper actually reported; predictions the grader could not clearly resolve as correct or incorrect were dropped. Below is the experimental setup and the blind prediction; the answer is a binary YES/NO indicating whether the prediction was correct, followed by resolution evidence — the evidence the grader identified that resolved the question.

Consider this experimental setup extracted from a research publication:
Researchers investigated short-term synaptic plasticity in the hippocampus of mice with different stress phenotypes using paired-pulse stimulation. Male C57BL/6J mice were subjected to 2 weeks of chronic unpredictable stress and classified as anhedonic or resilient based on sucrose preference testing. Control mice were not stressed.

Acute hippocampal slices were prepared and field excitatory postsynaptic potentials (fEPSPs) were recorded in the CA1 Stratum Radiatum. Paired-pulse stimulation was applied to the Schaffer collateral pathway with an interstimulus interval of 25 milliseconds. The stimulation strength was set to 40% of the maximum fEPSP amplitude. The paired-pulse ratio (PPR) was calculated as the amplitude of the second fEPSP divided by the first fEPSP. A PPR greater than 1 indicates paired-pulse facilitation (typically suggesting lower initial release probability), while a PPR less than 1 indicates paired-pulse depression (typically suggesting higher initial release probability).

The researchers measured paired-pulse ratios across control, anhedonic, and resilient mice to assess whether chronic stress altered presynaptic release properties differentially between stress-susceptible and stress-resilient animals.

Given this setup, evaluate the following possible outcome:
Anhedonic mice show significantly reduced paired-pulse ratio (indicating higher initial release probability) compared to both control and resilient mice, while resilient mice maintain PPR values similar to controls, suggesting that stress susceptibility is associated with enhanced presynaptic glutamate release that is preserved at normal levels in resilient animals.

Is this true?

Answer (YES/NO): NO